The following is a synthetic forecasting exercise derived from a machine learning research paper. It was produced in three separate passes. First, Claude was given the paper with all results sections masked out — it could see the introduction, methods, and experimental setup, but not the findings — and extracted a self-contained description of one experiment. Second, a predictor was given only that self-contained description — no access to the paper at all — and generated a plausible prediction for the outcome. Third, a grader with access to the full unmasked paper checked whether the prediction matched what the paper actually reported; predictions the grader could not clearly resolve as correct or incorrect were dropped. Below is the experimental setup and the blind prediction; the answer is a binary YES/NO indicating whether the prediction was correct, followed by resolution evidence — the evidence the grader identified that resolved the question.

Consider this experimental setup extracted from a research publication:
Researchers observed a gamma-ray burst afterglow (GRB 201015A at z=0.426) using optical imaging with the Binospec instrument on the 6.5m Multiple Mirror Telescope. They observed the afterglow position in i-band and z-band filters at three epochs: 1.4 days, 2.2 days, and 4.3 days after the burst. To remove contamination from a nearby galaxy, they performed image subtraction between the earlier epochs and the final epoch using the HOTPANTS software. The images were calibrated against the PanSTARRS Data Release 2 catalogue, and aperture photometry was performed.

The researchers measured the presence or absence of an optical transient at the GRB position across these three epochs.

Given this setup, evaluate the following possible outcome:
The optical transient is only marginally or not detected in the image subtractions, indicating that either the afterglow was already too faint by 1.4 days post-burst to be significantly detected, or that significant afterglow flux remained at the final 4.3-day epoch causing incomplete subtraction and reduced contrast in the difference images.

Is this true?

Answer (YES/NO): NO